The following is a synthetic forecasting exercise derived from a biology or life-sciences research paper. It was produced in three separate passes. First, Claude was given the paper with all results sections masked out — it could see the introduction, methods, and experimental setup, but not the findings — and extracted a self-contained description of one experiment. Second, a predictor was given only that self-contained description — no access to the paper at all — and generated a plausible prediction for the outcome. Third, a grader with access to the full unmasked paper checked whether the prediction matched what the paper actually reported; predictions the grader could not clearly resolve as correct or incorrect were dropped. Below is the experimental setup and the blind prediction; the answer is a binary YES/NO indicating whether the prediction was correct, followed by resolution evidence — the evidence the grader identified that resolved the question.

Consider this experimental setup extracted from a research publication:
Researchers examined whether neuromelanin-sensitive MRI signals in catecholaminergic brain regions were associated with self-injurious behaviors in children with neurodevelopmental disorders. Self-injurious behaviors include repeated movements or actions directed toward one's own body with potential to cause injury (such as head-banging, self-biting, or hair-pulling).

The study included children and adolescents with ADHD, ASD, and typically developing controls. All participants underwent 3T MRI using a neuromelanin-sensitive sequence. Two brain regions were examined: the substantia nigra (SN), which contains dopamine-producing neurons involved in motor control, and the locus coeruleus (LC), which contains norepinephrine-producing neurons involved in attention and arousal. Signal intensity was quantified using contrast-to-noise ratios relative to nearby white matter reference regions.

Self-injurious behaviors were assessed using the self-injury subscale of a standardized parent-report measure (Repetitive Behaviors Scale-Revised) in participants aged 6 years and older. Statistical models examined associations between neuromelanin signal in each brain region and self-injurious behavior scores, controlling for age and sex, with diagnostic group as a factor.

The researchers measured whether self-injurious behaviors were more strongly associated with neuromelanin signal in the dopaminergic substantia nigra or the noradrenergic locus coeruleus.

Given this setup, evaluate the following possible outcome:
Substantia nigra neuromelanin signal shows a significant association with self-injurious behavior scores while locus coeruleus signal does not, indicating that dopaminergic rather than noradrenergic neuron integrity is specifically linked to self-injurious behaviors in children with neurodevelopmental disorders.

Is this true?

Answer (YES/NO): NO